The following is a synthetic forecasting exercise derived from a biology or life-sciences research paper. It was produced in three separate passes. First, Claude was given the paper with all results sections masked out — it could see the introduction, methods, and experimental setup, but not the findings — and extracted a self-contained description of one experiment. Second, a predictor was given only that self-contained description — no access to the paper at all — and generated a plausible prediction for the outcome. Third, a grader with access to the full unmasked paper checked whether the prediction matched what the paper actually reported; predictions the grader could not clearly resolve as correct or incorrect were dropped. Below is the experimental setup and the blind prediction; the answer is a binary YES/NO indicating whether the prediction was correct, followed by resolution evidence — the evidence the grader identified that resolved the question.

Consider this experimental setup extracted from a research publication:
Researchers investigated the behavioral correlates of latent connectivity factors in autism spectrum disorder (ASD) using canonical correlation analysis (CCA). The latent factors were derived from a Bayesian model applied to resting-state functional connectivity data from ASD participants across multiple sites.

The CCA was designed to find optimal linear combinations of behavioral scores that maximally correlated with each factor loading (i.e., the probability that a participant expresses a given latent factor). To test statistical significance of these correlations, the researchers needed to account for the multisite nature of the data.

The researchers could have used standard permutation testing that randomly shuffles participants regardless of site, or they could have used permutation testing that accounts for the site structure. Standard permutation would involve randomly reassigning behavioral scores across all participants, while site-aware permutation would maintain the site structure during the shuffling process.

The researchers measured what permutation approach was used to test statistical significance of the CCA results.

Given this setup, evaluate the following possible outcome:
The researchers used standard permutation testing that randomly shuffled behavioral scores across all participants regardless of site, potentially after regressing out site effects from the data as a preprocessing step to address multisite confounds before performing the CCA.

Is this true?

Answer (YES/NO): NO